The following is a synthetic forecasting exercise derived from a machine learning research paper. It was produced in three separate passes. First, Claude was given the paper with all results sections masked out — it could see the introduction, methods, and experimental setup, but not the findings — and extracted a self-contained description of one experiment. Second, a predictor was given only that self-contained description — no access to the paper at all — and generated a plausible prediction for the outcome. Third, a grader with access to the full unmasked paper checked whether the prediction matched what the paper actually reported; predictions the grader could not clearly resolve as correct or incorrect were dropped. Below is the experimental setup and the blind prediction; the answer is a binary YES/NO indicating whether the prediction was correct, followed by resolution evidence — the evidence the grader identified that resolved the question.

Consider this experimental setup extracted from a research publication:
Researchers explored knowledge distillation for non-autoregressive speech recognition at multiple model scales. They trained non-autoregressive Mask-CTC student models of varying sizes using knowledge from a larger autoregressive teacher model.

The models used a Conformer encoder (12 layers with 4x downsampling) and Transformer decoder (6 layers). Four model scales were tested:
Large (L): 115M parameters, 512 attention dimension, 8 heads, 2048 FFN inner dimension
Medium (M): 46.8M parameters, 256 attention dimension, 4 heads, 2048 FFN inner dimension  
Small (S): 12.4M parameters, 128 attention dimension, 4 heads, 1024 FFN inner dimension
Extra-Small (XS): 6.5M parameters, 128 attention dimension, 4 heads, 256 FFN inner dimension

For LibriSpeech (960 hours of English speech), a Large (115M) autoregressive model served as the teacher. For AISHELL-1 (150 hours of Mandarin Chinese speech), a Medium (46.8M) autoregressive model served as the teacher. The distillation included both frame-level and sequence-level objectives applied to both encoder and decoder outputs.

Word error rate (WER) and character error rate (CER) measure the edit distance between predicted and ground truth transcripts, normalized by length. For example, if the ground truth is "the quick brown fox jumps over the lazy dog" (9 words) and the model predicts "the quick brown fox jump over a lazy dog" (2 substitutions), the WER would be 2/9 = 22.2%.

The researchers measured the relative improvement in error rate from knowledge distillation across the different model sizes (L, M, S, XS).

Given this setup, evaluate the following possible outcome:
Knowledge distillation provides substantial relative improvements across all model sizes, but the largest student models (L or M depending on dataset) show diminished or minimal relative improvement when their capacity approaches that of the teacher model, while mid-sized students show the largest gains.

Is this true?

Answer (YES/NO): NO